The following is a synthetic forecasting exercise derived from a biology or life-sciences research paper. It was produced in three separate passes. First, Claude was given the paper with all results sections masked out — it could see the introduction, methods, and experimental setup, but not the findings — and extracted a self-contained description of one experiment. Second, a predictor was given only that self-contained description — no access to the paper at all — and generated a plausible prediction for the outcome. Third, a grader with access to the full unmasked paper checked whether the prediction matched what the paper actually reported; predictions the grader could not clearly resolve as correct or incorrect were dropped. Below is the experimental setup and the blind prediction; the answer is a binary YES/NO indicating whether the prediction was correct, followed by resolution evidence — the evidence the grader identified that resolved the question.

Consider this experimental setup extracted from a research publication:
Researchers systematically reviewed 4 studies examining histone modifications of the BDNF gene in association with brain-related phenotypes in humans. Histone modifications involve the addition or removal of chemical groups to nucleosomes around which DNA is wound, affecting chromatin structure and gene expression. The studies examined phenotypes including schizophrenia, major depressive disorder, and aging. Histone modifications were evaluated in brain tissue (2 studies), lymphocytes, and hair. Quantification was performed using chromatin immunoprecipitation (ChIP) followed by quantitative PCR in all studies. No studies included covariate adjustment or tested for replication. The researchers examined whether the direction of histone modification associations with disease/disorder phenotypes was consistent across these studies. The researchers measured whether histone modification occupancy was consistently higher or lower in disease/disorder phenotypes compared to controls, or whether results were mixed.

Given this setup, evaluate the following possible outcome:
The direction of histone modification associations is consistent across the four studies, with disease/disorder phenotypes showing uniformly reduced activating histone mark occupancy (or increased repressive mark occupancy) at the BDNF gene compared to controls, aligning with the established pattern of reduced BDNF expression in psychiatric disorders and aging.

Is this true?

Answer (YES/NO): YES